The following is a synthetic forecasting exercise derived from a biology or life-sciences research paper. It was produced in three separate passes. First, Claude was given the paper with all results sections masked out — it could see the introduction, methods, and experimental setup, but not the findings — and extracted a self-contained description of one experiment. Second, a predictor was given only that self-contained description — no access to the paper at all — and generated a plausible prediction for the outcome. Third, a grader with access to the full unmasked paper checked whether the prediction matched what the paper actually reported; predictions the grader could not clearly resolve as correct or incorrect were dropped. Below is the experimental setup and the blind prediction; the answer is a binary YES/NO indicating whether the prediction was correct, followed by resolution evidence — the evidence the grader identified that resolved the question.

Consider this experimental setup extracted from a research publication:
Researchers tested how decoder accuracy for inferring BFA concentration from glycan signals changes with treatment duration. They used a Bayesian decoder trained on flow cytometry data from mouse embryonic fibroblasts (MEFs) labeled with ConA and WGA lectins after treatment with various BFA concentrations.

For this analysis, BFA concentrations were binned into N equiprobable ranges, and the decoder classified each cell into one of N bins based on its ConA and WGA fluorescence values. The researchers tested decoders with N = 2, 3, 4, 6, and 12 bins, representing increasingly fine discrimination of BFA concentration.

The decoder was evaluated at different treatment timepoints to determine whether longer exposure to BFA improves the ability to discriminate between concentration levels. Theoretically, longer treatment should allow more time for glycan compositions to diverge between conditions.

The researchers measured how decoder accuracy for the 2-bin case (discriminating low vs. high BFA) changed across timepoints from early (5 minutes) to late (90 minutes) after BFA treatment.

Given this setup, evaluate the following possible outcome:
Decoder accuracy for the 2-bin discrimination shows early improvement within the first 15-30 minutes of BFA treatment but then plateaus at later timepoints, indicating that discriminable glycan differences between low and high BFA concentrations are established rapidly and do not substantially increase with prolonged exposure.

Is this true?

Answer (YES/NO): NO